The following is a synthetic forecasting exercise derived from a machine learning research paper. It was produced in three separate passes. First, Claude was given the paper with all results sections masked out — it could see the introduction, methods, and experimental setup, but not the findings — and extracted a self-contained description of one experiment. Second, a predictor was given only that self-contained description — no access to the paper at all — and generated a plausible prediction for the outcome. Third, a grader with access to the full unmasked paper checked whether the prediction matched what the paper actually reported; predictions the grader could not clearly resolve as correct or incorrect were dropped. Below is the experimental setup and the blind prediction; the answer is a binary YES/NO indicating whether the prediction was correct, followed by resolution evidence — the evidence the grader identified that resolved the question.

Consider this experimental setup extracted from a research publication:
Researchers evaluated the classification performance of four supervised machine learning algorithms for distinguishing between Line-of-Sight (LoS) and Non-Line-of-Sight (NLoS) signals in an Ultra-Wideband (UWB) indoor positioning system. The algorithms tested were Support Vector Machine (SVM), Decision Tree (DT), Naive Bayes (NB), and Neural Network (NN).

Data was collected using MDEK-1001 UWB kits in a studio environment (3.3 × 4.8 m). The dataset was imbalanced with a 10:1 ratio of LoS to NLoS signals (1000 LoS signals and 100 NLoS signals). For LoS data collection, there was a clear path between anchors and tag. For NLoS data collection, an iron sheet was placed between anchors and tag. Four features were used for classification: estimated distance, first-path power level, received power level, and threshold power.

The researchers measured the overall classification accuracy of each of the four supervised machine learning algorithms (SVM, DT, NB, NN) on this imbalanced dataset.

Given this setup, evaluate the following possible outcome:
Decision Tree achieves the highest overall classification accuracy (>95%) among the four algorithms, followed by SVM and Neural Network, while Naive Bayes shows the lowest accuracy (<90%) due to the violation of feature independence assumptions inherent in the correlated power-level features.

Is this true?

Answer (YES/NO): NO